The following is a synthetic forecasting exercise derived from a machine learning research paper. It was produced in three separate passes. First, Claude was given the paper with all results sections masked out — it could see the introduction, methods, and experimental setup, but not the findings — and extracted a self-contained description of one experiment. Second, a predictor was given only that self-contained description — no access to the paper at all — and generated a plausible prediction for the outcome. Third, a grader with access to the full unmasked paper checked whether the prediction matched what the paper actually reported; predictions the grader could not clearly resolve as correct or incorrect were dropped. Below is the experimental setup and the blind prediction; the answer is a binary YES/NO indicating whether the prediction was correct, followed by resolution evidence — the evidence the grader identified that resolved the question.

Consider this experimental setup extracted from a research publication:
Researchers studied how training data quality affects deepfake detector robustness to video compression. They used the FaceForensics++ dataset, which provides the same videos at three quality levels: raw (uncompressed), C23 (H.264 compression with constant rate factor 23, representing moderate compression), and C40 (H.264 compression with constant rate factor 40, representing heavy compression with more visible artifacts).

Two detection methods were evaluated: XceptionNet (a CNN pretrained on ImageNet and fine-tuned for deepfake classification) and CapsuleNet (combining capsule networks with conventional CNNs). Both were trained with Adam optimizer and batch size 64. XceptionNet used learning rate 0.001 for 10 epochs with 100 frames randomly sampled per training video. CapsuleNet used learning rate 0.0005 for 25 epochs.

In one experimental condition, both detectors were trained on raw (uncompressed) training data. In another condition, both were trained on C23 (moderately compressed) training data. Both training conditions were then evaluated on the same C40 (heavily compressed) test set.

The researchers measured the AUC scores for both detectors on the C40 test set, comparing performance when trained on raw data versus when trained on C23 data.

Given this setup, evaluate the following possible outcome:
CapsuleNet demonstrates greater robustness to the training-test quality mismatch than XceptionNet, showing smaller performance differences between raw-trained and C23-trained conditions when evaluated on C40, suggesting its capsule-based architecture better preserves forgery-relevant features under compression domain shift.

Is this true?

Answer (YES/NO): NO